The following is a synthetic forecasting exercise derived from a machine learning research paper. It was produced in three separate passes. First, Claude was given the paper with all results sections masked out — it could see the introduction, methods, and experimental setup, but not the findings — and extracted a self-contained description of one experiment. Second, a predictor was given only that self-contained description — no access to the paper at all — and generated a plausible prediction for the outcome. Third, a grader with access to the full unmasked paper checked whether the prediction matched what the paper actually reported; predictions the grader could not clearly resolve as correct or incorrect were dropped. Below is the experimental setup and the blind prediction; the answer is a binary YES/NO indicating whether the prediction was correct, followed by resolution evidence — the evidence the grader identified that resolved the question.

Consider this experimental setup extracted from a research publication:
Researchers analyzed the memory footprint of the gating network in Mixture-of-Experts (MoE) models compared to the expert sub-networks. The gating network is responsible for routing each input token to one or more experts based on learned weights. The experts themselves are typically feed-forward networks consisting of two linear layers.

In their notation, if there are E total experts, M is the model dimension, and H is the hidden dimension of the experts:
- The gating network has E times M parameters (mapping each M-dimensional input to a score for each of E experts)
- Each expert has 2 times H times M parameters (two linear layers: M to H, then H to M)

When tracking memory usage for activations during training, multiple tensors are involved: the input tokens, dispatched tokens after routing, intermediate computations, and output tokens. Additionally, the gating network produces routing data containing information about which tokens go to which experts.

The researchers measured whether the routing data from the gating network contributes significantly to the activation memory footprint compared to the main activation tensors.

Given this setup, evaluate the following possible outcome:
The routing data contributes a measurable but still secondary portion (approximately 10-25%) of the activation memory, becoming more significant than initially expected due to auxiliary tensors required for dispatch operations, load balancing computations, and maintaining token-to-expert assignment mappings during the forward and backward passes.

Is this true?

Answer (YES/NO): NO